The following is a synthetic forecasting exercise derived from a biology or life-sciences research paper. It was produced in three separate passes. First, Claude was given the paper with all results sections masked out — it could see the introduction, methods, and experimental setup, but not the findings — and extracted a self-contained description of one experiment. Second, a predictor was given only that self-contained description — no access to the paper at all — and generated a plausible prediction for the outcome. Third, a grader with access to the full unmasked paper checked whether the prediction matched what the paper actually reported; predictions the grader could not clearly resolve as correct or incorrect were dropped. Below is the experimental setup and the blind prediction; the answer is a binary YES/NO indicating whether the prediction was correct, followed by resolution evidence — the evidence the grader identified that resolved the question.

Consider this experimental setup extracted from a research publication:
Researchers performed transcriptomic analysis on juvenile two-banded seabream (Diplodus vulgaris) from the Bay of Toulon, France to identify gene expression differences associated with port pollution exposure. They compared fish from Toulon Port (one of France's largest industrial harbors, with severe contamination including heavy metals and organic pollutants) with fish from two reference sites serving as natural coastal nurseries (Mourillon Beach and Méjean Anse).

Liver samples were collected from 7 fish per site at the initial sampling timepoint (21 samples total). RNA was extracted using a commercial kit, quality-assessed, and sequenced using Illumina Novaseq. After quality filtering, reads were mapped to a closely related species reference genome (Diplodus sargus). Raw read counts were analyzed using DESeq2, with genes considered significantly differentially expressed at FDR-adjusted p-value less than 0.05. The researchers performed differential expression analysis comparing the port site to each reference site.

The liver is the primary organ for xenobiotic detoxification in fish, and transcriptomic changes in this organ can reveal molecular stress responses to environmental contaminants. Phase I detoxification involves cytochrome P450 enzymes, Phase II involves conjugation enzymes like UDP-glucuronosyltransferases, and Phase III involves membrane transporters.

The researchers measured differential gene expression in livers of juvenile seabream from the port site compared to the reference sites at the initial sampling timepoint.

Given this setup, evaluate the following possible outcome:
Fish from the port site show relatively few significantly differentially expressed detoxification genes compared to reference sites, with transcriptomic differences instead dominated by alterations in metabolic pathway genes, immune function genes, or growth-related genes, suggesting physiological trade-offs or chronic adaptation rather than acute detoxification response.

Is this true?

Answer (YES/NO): YES